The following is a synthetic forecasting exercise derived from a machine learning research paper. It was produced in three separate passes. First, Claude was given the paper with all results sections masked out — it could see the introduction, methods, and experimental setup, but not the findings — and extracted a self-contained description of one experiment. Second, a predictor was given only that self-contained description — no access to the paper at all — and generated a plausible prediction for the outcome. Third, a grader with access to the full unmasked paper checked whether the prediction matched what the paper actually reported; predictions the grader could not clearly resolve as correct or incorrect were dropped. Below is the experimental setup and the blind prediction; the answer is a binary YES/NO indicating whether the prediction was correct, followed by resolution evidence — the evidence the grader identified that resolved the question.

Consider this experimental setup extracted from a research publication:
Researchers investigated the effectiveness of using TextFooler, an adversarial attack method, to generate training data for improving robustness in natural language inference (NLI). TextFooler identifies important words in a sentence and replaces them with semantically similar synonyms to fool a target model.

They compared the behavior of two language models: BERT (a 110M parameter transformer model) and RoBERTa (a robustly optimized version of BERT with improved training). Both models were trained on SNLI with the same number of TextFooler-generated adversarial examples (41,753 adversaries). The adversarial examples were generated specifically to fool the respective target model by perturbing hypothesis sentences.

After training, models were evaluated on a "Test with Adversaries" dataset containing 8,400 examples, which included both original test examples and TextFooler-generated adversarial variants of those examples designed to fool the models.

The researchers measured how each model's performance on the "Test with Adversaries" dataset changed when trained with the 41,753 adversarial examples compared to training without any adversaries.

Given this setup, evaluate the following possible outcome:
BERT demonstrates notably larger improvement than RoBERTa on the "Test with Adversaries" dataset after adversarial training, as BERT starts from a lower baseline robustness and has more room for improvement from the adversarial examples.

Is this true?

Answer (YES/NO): NO